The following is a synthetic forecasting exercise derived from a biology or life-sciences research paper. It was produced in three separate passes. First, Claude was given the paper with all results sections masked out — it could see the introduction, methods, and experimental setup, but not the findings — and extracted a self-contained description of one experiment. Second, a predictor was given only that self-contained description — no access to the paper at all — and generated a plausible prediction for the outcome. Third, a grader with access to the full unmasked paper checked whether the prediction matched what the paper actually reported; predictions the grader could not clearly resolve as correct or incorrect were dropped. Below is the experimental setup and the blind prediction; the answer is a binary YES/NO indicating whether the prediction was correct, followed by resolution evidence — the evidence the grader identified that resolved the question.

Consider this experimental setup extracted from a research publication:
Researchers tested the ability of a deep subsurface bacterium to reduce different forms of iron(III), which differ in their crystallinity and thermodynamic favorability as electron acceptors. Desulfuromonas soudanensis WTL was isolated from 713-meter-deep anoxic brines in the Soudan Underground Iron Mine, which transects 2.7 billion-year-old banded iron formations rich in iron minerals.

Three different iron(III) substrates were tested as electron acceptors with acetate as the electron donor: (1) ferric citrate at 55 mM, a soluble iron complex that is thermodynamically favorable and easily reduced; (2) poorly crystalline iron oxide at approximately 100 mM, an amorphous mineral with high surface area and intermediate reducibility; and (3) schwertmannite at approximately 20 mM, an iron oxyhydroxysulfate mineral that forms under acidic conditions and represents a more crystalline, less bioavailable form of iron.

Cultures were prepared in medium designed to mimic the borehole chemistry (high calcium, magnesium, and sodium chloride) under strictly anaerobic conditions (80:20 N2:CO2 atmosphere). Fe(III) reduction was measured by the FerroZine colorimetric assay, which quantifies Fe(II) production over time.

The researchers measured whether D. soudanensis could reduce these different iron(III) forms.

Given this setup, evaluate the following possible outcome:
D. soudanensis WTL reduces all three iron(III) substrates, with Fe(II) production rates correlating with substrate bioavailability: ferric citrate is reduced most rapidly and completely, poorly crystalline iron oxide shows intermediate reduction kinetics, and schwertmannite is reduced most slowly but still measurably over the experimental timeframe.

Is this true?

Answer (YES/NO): NO